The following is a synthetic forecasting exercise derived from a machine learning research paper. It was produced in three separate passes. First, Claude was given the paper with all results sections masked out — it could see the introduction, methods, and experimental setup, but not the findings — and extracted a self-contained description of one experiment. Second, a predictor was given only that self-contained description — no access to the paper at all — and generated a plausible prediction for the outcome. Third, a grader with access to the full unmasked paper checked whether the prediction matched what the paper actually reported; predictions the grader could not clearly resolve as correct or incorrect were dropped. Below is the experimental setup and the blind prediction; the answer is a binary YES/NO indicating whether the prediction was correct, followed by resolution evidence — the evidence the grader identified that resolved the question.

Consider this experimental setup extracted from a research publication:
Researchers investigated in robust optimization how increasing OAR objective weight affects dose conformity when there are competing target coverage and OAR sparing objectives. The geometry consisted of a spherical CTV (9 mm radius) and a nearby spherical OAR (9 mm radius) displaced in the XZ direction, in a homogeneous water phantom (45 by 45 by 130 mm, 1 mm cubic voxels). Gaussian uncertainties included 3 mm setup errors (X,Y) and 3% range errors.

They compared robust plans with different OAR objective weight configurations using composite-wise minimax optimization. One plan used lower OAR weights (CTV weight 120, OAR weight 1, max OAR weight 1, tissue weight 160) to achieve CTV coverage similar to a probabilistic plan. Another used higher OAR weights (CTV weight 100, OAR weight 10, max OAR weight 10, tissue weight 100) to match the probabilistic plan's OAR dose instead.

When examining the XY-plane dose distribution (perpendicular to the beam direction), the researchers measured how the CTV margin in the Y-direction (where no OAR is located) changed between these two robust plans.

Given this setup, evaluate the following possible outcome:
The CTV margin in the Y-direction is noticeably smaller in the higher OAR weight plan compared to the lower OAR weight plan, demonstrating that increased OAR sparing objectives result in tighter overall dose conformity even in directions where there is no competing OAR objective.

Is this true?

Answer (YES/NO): NO